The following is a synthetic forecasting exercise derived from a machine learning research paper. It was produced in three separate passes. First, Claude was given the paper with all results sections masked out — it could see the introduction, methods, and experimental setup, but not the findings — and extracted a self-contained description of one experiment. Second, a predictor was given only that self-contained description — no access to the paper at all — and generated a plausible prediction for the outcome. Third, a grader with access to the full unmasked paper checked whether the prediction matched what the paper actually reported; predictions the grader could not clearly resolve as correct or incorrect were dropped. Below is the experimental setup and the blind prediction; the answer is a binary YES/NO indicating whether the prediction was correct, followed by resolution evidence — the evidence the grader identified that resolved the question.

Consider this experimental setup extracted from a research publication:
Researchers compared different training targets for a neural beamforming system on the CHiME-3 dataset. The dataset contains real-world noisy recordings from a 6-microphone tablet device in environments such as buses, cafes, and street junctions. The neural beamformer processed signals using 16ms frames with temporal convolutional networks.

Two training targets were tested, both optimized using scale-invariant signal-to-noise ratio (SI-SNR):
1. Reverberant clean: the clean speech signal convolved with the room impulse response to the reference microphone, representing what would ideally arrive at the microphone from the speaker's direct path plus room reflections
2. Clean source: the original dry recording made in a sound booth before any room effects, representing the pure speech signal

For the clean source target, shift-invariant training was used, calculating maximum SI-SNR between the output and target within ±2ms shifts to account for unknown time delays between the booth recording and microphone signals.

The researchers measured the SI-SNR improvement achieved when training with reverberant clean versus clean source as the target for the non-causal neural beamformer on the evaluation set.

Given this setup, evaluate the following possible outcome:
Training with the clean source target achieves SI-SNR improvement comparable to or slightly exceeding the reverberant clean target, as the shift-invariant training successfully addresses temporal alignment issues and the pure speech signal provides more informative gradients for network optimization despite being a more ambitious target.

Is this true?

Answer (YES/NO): NO